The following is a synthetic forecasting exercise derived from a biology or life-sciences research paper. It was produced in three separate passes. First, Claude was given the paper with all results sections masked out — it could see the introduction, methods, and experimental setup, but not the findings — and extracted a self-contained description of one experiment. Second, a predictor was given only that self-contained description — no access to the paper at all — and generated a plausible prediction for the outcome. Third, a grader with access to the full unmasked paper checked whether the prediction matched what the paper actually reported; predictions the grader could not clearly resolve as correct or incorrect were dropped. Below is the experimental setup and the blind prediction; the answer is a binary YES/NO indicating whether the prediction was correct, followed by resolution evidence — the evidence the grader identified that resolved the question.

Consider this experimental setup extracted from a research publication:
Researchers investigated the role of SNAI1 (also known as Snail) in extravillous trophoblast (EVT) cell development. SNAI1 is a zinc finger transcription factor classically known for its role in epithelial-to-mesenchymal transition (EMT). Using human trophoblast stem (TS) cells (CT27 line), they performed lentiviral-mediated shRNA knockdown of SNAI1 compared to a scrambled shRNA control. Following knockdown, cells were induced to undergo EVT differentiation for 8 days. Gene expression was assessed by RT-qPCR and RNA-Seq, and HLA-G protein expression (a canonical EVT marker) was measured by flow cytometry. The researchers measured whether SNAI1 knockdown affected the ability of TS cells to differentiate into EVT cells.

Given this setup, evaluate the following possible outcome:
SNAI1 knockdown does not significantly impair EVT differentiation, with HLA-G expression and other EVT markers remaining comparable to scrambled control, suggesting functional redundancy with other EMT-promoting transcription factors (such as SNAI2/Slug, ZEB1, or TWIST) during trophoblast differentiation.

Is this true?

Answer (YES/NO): NO